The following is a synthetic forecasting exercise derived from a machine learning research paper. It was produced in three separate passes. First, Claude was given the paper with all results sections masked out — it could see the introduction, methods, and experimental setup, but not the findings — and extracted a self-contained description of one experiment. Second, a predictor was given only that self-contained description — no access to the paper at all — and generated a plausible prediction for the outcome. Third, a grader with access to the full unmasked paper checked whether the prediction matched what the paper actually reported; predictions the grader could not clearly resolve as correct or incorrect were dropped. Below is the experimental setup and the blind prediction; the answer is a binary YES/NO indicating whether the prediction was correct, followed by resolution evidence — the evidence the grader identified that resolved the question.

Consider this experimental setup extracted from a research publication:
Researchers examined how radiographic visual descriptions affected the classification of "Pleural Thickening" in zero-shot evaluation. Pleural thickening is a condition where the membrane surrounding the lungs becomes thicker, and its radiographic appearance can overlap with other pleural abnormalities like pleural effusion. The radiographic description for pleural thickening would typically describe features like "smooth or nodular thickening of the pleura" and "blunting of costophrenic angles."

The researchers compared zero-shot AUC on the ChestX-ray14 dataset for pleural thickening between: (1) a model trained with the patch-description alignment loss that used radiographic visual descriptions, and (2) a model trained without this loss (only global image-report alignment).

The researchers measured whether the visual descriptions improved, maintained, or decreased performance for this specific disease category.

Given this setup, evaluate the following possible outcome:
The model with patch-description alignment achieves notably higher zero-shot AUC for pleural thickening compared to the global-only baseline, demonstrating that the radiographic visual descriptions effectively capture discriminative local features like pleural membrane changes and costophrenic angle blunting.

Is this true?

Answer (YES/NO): NO